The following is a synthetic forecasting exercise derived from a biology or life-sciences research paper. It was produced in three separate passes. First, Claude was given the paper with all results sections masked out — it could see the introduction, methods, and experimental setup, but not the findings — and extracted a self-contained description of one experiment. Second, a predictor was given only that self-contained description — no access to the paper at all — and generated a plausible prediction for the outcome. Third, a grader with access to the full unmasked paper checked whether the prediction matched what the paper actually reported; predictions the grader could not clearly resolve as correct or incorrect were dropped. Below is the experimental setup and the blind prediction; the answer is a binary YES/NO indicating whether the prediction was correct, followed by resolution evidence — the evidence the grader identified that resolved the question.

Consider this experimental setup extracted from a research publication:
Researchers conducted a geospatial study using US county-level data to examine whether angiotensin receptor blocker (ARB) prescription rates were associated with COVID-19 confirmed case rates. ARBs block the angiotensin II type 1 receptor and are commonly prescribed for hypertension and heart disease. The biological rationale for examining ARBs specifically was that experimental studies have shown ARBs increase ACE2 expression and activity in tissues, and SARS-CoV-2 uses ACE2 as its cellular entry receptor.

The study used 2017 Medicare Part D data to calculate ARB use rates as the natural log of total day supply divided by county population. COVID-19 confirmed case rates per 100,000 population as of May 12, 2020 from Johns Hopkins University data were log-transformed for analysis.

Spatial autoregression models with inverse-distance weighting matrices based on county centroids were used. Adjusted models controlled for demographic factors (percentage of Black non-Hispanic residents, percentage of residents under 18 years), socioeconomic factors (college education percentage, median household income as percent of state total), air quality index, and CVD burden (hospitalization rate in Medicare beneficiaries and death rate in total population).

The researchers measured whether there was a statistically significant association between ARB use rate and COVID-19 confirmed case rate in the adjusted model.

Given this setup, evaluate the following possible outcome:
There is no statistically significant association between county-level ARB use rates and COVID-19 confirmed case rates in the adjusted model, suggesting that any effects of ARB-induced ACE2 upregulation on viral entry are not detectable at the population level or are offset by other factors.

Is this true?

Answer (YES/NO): NO